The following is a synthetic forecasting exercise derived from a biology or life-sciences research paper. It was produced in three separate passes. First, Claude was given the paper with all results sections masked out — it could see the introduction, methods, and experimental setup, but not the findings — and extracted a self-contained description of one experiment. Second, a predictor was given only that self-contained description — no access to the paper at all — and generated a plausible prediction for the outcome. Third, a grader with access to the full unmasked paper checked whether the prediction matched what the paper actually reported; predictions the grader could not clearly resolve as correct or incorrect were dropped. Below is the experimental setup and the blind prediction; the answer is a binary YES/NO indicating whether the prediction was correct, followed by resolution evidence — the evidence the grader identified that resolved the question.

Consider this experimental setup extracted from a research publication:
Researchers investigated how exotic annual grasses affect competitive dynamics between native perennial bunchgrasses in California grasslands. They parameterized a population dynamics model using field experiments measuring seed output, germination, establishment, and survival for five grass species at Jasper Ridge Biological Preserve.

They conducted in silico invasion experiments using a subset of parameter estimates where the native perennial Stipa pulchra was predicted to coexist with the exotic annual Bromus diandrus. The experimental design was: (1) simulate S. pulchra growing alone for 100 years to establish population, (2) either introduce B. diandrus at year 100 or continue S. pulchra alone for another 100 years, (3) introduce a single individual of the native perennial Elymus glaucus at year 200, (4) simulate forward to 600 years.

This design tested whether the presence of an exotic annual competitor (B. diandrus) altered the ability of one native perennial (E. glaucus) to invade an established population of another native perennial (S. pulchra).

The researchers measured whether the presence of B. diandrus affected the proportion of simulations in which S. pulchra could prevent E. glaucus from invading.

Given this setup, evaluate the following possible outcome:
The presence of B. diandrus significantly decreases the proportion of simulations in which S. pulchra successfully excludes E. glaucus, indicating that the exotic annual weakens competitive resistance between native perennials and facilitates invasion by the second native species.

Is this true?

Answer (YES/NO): NO